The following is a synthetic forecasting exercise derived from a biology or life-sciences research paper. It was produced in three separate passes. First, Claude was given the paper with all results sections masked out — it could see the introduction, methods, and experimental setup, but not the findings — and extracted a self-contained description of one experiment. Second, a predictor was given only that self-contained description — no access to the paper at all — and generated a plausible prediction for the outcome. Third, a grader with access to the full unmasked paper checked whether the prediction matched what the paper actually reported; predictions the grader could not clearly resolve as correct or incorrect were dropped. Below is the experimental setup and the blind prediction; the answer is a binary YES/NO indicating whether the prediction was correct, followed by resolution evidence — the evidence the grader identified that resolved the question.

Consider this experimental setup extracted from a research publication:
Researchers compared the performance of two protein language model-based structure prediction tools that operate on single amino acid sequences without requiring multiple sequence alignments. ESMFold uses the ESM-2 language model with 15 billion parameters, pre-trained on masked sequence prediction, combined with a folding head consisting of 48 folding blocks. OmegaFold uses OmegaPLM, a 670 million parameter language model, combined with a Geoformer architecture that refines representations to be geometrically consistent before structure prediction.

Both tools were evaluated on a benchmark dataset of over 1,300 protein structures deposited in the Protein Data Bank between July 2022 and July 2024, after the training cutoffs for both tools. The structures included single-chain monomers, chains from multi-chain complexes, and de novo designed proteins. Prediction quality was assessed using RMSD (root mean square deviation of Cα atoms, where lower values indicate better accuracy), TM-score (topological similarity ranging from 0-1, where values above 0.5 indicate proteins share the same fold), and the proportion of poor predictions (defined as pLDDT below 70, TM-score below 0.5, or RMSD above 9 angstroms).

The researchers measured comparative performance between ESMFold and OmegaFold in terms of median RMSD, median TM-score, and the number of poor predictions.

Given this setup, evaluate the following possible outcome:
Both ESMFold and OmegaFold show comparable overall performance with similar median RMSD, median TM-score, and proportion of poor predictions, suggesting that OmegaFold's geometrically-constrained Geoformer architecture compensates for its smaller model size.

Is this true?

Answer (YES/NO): NO